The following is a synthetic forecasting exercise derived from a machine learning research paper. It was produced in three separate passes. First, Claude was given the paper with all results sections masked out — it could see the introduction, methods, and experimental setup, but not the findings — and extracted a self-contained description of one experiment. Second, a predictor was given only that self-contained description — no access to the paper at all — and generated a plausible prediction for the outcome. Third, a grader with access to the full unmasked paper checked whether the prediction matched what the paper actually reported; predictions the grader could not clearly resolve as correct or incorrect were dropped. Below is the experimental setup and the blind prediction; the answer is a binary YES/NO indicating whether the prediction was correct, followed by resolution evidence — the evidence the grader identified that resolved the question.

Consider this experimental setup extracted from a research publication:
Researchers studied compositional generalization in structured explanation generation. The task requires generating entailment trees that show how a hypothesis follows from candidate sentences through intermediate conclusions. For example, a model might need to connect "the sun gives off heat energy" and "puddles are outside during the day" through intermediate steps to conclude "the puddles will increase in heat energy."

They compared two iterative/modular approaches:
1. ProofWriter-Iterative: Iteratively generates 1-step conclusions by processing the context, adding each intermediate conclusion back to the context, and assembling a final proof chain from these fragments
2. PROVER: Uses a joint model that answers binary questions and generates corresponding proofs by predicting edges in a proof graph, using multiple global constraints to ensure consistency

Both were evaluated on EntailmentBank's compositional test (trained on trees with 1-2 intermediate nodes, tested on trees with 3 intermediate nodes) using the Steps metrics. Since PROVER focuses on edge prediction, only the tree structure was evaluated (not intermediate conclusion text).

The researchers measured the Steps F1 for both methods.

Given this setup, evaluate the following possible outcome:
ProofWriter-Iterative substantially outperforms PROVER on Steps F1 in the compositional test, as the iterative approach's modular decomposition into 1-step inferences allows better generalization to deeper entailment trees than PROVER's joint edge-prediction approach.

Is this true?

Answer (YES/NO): NO